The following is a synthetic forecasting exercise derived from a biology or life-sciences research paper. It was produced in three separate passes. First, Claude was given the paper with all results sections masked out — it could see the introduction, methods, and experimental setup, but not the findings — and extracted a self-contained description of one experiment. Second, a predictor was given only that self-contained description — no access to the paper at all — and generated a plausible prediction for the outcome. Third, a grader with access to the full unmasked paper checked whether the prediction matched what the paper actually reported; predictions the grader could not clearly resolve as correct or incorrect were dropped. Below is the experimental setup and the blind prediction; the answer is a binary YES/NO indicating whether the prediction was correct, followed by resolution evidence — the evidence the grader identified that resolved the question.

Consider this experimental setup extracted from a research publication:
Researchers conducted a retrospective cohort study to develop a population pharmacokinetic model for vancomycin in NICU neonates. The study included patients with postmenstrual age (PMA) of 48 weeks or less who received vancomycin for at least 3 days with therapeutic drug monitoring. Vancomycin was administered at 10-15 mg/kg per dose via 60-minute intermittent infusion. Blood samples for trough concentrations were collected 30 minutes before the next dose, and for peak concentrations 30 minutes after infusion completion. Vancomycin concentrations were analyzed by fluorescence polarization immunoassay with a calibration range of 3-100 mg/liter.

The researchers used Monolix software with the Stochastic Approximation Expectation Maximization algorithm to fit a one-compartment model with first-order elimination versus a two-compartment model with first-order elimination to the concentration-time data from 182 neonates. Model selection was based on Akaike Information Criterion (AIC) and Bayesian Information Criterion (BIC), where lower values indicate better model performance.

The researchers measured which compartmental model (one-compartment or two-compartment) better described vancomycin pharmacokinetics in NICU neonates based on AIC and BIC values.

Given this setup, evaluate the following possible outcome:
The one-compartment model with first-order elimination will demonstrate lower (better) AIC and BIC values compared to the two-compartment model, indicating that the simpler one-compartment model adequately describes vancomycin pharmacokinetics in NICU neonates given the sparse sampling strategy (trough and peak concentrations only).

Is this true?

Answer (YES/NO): YES